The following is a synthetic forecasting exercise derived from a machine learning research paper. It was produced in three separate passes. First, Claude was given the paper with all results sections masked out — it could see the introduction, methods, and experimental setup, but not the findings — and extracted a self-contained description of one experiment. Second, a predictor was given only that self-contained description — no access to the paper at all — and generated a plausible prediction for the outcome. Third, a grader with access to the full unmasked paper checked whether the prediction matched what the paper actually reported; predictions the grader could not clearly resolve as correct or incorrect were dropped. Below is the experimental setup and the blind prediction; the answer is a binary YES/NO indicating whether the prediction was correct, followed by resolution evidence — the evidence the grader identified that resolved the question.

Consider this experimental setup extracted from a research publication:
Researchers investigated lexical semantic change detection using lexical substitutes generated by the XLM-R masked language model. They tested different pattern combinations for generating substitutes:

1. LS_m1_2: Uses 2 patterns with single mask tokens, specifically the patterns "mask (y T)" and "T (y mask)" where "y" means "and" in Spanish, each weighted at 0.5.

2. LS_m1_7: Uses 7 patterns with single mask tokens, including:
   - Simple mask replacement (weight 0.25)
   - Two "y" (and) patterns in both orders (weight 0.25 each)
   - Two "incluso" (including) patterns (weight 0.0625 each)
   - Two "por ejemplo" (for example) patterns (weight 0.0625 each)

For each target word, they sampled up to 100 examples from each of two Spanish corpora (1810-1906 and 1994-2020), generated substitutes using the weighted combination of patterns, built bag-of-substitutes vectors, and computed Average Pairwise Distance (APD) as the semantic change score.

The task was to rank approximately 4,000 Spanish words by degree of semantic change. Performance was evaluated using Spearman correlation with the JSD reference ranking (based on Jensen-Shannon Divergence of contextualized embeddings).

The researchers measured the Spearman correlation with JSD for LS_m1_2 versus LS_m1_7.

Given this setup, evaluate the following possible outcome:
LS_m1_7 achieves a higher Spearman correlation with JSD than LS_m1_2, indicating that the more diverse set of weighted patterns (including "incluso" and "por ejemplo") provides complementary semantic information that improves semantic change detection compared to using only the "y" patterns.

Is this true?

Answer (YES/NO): YES